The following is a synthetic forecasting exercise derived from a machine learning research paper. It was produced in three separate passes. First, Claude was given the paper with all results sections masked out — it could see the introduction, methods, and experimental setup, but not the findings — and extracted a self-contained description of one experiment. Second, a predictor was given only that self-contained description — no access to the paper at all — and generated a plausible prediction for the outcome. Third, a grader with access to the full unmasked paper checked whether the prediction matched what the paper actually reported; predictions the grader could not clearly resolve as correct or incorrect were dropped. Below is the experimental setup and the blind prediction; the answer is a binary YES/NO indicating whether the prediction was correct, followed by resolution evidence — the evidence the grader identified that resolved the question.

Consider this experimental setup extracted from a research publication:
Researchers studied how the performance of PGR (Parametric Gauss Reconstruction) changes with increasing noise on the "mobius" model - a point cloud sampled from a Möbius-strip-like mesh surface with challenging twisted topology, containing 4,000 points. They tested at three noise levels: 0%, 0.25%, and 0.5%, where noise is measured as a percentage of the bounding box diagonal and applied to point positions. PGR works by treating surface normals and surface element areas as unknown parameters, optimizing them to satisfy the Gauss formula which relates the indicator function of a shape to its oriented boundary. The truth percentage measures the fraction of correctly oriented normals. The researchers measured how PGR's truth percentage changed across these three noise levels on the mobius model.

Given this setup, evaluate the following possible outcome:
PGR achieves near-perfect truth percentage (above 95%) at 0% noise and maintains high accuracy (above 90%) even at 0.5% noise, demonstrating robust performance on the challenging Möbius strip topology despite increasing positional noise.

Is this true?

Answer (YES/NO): YES